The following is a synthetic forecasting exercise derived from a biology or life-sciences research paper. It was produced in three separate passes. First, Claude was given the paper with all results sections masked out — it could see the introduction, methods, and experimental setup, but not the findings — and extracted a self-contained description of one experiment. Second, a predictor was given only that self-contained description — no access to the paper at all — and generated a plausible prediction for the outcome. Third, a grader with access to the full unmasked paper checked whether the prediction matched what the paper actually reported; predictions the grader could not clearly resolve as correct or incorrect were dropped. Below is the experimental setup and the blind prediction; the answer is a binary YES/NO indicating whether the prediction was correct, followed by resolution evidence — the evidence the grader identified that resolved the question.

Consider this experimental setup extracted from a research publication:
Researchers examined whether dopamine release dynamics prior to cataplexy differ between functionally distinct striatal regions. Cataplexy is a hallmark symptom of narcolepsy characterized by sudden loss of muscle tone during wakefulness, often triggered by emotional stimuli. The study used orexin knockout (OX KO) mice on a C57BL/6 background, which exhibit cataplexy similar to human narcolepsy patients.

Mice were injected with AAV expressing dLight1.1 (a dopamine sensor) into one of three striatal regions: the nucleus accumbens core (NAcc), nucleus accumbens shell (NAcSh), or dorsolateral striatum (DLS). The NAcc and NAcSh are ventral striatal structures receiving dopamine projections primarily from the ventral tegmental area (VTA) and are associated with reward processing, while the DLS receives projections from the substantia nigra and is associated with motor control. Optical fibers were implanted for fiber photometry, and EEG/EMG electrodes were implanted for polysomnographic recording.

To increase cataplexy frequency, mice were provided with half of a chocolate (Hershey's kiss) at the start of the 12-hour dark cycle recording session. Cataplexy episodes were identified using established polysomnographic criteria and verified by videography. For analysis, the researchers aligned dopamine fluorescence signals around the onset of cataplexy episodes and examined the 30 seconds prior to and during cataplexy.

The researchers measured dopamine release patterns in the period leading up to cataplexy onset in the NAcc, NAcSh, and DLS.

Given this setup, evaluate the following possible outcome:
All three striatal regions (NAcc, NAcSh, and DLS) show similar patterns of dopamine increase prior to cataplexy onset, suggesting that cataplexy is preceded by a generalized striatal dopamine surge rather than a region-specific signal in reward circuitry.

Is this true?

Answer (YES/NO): NO